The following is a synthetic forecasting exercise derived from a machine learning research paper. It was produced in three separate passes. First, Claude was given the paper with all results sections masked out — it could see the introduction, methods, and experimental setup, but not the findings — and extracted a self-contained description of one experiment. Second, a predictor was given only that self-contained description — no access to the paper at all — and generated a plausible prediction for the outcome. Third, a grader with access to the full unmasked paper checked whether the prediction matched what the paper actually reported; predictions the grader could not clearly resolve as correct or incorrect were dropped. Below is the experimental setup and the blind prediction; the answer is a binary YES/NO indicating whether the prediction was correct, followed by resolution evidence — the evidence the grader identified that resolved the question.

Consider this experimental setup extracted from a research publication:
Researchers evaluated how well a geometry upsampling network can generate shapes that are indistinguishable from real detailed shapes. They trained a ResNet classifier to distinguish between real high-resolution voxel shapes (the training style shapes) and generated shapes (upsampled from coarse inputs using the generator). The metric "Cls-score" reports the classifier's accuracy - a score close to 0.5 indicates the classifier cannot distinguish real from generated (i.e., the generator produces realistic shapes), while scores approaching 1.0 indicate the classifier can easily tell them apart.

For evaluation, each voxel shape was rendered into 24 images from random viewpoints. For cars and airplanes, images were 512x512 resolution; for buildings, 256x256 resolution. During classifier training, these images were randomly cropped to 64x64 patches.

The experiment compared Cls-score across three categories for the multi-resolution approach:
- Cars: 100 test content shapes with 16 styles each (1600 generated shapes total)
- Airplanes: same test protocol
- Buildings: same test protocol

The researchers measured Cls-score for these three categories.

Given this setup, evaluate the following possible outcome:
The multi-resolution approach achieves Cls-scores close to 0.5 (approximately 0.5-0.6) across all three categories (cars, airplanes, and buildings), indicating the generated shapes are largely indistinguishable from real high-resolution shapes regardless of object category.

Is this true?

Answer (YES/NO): YES